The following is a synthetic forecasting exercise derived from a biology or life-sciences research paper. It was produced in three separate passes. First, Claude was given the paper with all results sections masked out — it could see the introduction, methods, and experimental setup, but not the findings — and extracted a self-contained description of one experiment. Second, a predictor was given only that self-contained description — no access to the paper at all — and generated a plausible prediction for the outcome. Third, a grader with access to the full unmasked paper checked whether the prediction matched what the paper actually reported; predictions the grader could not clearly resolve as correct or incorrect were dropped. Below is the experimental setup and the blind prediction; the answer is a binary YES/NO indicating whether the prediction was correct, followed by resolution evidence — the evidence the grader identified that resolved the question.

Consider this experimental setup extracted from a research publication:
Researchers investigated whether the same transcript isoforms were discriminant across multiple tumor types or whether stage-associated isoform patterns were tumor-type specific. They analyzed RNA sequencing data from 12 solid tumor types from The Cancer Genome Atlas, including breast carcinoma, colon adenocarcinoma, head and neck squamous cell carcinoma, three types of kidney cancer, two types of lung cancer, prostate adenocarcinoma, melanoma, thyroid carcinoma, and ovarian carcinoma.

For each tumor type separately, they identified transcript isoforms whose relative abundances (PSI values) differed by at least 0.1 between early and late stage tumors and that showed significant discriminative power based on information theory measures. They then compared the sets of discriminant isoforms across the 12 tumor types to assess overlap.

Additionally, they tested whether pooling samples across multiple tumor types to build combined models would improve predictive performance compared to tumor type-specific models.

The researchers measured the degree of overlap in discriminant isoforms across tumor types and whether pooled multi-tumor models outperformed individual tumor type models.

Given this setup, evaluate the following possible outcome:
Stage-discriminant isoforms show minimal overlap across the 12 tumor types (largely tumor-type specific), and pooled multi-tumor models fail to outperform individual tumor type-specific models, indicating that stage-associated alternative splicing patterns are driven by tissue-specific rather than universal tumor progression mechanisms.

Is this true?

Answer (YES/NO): YES